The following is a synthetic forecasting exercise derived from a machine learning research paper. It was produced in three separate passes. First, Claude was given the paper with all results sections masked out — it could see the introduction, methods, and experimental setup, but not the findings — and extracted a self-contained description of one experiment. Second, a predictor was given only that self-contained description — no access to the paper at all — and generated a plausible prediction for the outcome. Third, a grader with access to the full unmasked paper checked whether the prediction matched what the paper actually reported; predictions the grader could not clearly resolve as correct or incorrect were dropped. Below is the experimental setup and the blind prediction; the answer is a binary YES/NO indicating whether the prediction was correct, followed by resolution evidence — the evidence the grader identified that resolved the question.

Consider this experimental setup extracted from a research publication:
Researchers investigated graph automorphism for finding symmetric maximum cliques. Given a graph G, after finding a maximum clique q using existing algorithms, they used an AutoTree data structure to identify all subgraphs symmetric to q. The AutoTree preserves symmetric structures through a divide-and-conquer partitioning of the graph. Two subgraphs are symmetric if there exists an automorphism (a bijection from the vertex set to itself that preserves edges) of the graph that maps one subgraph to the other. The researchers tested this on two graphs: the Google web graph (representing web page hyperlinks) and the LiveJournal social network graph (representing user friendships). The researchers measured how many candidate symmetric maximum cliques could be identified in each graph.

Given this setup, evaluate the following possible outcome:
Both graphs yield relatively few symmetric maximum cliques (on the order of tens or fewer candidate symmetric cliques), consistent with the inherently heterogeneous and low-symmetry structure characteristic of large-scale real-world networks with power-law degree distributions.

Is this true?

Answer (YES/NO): YES